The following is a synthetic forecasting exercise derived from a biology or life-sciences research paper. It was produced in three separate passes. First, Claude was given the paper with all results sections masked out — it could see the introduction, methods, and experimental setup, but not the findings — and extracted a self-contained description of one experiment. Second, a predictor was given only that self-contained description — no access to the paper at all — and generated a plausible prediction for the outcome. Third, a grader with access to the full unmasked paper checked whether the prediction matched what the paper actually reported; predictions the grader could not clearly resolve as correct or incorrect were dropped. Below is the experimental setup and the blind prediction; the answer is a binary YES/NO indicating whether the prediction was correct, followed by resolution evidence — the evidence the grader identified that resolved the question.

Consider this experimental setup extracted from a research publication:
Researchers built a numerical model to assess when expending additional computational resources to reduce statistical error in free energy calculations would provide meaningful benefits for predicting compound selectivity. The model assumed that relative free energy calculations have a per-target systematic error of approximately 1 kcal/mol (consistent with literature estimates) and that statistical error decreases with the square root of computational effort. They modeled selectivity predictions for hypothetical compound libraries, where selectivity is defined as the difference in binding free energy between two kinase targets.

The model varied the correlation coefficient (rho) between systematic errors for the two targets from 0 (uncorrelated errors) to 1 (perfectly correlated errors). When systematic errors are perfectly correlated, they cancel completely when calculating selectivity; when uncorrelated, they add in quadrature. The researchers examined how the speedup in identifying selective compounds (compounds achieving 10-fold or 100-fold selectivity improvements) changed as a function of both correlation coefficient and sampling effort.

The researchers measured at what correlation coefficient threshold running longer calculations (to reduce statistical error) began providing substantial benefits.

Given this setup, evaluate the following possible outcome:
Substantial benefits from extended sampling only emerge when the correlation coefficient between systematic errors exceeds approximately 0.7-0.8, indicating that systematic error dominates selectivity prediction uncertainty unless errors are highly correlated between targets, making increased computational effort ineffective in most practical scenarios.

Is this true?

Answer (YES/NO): NO